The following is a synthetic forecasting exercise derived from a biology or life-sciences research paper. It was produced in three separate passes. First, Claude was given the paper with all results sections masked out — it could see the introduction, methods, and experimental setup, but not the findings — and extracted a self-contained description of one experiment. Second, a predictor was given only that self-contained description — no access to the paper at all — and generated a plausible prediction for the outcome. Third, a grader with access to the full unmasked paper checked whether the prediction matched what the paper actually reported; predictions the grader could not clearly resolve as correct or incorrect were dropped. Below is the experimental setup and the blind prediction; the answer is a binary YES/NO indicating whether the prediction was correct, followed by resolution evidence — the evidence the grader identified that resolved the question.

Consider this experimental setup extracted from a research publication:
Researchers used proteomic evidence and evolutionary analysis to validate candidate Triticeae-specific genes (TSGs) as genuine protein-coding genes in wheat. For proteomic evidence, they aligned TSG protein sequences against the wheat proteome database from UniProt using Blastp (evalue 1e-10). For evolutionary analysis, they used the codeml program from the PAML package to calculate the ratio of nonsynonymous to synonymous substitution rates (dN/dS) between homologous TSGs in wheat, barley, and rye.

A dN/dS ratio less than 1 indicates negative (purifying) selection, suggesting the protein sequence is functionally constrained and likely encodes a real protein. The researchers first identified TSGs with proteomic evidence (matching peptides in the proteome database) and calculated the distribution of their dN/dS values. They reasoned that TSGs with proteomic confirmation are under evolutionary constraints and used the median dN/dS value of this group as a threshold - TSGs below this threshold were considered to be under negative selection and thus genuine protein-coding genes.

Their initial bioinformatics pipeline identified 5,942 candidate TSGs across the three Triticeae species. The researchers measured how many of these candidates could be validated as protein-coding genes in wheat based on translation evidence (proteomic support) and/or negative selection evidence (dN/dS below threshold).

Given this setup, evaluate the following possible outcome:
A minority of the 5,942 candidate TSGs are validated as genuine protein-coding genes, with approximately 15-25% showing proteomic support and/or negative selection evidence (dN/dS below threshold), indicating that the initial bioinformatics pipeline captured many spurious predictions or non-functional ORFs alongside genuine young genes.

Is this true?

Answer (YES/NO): NO